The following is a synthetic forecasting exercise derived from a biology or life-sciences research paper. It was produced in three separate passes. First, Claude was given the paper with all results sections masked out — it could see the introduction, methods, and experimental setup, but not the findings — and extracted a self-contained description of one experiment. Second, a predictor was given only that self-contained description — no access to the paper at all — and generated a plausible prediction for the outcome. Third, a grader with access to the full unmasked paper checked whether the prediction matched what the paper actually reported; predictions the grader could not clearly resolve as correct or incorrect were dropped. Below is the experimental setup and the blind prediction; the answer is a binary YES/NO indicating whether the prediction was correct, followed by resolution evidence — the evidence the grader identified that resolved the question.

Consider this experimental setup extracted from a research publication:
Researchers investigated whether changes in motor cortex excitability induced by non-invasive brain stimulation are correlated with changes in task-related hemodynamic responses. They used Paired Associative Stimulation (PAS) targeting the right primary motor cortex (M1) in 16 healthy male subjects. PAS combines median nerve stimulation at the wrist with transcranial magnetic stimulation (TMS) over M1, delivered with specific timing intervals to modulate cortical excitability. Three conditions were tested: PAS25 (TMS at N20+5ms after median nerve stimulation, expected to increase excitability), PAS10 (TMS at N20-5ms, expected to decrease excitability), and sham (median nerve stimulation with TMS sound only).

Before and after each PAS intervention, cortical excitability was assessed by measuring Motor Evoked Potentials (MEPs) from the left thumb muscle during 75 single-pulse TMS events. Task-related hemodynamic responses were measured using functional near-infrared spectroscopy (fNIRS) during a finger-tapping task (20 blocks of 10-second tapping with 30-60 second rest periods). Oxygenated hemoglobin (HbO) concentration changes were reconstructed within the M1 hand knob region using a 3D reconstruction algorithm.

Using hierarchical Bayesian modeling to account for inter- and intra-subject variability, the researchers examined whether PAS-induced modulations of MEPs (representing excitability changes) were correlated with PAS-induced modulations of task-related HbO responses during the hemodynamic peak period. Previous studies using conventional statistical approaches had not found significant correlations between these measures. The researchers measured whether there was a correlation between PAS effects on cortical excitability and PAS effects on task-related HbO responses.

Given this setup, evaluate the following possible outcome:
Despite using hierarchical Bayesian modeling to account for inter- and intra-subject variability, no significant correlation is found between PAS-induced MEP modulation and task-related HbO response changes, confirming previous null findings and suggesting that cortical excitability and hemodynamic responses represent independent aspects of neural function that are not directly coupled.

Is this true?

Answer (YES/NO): NO